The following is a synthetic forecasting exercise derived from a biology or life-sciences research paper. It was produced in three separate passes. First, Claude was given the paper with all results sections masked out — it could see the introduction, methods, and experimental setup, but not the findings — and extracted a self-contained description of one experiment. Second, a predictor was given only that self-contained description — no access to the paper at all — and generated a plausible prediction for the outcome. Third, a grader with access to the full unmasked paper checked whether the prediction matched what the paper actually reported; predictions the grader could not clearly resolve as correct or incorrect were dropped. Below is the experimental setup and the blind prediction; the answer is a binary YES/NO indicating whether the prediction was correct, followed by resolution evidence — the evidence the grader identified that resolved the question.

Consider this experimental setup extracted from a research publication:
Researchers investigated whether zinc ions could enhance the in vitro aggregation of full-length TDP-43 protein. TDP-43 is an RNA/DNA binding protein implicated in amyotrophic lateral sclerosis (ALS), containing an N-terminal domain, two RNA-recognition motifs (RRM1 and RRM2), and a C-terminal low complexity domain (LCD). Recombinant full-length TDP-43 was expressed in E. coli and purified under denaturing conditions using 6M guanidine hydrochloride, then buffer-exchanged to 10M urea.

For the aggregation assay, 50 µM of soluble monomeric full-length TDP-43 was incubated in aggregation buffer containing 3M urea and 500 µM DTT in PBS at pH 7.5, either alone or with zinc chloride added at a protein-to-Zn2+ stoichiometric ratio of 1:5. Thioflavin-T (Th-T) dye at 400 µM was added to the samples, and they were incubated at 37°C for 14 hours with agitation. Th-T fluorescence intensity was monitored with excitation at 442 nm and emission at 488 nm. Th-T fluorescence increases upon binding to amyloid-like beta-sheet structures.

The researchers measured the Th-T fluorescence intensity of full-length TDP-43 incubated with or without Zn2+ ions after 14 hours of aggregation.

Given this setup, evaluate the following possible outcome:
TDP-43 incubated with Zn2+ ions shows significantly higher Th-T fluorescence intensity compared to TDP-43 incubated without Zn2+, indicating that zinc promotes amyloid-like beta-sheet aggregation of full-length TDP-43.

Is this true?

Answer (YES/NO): YES